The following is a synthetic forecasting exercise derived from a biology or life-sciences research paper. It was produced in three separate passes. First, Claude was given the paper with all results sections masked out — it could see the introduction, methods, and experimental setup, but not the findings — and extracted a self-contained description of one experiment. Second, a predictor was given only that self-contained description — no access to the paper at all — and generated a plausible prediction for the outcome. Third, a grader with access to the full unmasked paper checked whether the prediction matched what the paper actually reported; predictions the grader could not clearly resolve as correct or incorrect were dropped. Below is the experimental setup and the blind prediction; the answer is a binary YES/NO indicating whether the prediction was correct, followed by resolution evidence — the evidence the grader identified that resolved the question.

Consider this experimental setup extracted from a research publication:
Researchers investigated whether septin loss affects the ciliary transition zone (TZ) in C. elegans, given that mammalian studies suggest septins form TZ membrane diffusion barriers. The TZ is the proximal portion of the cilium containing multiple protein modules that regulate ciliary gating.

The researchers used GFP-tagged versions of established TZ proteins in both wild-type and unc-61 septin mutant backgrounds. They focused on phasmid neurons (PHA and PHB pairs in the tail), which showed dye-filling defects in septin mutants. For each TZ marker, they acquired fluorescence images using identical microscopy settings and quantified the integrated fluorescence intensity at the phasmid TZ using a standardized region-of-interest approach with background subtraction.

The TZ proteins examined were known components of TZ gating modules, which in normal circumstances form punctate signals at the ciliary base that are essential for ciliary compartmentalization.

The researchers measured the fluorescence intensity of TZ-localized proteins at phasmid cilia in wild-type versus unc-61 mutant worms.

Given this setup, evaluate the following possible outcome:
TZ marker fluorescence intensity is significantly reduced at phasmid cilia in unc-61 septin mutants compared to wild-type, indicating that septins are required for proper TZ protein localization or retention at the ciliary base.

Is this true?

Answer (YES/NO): NO